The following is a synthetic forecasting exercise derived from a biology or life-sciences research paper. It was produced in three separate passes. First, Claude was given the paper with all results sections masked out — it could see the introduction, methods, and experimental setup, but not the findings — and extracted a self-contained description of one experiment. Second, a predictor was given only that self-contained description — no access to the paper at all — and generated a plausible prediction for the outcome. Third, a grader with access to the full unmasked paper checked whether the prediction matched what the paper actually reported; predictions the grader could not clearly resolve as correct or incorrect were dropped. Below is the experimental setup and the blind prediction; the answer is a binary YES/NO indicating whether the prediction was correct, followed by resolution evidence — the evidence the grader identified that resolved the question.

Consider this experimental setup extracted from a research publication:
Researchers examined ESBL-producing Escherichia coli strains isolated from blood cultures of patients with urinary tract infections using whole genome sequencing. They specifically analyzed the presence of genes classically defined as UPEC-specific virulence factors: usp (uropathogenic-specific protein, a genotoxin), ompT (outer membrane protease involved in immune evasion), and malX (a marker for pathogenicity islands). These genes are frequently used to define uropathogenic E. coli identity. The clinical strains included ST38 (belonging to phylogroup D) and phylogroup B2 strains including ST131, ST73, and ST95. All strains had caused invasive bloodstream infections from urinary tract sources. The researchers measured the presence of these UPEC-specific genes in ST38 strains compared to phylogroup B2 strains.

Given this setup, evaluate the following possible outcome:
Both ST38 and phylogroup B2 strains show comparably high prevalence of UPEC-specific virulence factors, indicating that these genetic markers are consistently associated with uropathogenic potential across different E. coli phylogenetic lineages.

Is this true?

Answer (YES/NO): NO